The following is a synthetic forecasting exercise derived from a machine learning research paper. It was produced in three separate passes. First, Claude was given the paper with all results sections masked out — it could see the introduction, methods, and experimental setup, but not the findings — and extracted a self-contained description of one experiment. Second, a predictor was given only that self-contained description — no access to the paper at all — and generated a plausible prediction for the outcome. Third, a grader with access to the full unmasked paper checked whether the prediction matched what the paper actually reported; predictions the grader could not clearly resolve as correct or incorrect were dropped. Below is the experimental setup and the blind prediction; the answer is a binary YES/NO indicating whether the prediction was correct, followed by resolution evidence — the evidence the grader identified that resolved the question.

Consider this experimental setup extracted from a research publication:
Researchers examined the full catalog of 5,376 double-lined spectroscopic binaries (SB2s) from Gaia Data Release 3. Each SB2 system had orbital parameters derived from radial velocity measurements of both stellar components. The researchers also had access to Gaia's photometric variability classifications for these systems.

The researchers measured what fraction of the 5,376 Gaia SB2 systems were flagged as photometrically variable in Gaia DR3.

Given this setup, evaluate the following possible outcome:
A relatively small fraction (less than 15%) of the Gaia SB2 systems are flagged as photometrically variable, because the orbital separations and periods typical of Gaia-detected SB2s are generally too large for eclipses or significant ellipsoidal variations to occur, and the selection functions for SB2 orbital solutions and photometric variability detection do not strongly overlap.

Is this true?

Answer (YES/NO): NO